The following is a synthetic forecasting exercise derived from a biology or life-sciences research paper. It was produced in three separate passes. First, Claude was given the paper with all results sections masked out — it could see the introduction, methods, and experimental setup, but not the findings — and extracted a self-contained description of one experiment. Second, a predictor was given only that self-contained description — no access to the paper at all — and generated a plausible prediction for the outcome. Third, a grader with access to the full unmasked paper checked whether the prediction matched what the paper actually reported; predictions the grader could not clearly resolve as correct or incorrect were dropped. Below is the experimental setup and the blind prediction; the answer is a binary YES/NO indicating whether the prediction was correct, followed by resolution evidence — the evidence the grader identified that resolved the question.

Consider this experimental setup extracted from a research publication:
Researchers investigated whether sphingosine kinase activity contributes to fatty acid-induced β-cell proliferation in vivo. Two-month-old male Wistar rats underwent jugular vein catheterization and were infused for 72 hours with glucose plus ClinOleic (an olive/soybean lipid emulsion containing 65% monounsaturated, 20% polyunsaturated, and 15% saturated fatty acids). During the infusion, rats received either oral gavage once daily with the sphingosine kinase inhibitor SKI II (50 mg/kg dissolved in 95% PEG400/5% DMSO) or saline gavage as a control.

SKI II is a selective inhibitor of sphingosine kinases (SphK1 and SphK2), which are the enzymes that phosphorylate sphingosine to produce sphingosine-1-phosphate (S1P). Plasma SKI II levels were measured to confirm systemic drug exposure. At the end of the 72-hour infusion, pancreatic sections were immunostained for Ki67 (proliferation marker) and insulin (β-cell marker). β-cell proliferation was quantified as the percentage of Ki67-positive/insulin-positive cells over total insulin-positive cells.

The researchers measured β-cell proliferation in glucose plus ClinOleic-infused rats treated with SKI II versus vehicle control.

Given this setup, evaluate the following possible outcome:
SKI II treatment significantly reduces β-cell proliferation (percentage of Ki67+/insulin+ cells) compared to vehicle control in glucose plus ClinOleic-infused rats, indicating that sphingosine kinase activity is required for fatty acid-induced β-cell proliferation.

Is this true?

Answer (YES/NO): NO